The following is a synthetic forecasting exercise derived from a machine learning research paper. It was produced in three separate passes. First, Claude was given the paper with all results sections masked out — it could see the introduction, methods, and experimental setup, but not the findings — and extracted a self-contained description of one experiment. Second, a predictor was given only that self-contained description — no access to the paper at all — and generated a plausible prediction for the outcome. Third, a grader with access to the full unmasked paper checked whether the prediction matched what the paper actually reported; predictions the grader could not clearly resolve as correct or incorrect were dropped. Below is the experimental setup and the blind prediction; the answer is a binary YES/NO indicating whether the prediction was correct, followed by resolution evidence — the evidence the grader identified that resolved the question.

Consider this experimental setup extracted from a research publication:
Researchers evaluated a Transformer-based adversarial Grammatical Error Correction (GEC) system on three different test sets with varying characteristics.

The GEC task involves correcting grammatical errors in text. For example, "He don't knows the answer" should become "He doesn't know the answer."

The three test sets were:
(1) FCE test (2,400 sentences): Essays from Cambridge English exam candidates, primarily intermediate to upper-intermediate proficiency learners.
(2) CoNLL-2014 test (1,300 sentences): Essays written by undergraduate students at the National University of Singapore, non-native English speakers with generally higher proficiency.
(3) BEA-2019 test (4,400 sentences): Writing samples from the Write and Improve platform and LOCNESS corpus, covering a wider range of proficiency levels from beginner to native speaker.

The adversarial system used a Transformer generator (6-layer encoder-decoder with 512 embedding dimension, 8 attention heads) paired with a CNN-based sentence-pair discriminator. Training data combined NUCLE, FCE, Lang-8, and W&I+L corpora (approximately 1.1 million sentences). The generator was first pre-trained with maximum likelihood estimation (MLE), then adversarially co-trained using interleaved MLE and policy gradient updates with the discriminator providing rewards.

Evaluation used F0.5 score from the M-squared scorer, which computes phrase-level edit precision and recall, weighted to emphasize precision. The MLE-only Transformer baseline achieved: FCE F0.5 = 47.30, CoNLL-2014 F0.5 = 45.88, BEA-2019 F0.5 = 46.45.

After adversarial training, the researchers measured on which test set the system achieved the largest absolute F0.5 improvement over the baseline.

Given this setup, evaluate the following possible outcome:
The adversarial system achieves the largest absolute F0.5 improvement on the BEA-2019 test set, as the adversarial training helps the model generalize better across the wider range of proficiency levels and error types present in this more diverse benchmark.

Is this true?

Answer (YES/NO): NO